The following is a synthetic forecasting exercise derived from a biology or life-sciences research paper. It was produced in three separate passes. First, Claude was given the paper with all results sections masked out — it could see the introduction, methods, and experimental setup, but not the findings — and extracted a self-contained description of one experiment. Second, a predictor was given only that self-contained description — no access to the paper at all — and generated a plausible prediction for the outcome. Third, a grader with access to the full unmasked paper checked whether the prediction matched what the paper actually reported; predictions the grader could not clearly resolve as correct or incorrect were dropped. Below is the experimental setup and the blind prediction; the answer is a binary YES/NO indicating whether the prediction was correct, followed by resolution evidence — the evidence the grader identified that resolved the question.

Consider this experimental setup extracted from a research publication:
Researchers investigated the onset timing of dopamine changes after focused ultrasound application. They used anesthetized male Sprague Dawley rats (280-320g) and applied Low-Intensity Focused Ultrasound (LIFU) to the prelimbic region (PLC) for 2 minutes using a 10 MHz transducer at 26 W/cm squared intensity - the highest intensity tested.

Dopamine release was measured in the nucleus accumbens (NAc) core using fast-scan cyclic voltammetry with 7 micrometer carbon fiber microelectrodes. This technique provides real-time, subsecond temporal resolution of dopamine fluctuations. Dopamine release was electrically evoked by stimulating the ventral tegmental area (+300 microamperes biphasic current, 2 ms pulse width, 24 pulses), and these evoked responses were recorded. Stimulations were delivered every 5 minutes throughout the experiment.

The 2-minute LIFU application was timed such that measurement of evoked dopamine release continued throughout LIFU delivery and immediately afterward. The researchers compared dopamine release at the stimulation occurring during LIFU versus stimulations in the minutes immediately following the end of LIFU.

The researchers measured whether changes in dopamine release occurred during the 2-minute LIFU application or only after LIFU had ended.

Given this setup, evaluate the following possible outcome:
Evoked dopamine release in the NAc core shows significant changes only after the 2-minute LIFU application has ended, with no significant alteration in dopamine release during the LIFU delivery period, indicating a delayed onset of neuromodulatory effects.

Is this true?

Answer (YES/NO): YES